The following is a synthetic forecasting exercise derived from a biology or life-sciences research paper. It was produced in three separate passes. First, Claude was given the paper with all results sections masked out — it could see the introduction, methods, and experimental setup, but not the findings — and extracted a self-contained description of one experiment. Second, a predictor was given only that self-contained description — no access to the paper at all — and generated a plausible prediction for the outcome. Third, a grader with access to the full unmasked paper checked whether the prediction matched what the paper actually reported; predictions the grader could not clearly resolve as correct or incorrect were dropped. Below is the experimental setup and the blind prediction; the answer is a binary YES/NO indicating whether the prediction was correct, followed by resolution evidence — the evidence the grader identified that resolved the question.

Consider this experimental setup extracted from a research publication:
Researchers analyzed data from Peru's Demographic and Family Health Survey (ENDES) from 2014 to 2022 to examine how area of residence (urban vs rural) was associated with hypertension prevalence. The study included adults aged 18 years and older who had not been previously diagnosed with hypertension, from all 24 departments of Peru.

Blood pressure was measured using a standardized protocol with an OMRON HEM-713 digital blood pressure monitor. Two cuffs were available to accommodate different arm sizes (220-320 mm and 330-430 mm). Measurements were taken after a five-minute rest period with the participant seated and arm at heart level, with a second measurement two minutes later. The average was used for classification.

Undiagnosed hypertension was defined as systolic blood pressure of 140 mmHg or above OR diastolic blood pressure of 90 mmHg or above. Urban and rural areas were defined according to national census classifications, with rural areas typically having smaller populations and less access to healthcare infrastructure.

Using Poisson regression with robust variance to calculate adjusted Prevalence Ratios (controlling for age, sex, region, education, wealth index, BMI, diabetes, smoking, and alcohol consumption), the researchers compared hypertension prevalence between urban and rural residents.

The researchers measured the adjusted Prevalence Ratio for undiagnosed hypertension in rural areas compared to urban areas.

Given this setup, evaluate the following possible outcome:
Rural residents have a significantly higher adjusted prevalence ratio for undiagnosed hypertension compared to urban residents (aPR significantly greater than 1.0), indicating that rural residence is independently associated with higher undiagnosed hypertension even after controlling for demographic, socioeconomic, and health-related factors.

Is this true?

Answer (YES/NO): NO